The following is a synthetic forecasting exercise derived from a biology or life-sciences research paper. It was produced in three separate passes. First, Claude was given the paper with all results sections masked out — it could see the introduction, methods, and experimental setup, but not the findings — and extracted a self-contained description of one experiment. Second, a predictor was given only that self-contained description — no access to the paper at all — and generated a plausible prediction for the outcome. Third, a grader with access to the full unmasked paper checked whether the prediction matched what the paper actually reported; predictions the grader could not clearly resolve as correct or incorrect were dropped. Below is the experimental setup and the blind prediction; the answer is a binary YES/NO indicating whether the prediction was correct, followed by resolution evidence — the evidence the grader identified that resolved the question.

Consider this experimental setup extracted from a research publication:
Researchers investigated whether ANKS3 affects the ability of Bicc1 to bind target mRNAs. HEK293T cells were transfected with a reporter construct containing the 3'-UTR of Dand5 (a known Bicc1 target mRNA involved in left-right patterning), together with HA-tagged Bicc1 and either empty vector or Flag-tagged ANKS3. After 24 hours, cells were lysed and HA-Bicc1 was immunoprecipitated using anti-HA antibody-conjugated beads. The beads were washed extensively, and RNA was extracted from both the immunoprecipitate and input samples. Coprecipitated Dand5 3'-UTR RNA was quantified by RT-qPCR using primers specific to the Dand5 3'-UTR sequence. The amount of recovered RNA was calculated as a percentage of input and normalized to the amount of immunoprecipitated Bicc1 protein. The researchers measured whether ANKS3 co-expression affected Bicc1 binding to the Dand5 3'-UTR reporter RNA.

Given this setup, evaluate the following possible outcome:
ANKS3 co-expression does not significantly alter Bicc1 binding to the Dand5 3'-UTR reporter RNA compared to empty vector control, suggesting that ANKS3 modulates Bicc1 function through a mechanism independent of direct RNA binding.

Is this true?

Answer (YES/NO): NO